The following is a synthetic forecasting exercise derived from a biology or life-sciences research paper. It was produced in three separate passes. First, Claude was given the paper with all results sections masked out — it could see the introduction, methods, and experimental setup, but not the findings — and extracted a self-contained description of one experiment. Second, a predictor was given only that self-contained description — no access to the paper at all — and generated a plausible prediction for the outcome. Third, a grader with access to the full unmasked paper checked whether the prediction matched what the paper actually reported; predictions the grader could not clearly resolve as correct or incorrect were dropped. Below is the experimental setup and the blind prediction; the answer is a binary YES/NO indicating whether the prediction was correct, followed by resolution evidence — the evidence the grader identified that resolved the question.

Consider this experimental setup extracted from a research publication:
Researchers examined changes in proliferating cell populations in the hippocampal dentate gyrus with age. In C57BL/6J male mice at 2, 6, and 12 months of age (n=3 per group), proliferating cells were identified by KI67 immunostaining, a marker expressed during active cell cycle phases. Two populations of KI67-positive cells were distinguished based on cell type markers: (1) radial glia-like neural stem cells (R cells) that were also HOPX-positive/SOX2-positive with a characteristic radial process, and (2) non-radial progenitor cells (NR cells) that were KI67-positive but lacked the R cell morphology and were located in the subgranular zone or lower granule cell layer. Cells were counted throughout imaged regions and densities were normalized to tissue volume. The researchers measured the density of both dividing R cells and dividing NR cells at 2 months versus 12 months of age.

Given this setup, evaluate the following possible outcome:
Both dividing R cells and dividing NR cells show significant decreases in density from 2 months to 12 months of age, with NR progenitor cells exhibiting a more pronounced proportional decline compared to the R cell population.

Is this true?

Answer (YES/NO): NO